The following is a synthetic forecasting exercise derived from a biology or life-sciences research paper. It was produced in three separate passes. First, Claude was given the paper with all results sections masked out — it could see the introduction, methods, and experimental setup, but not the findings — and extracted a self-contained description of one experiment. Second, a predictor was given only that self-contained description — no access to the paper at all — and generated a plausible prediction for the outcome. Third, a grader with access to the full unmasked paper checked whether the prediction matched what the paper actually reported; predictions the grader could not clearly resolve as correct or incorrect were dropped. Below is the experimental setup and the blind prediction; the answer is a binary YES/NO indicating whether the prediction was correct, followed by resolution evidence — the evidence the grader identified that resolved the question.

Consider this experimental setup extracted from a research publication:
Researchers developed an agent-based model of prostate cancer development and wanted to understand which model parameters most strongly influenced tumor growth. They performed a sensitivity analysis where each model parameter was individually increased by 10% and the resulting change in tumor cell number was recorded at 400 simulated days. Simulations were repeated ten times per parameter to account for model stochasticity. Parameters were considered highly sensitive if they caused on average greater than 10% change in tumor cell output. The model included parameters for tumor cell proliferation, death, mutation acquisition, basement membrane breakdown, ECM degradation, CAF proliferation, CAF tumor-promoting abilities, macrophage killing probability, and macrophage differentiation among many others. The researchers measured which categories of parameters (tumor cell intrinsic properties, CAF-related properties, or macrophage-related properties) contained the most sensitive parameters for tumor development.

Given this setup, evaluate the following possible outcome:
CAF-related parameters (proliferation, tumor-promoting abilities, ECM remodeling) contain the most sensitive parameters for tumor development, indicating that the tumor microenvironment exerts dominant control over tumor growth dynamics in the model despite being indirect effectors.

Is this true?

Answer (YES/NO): NO